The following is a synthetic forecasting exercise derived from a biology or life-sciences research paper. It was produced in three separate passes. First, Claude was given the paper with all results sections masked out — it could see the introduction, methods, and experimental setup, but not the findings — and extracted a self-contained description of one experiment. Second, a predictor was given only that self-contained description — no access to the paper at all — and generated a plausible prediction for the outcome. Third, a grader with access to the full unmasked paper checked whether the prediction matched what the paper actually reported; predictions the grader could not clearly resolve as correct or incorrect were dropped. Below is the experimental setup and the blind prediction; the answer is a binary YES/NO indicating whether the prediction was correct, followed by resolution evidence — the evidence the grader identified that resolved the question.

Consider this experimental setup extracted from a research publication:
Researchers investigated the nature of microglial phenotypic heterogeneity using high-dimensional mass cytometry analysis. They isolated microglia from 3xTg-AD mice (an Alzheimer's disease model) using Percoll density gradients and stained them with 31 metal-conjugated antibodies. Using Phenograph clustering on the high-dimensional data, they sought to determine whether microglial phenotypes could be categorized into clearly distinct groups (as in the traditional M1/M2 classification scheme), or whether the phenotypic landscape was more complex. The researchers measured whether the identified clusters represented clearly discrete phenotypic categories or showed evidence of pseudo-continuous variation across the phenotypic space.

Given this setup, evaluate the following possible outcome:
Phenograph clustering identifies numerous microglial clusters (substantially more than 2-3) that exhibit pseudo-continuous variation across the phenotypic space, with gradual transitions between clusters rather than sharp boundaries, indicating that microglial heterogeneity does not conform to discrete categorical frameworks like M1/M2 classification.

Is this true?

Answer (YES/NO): NO